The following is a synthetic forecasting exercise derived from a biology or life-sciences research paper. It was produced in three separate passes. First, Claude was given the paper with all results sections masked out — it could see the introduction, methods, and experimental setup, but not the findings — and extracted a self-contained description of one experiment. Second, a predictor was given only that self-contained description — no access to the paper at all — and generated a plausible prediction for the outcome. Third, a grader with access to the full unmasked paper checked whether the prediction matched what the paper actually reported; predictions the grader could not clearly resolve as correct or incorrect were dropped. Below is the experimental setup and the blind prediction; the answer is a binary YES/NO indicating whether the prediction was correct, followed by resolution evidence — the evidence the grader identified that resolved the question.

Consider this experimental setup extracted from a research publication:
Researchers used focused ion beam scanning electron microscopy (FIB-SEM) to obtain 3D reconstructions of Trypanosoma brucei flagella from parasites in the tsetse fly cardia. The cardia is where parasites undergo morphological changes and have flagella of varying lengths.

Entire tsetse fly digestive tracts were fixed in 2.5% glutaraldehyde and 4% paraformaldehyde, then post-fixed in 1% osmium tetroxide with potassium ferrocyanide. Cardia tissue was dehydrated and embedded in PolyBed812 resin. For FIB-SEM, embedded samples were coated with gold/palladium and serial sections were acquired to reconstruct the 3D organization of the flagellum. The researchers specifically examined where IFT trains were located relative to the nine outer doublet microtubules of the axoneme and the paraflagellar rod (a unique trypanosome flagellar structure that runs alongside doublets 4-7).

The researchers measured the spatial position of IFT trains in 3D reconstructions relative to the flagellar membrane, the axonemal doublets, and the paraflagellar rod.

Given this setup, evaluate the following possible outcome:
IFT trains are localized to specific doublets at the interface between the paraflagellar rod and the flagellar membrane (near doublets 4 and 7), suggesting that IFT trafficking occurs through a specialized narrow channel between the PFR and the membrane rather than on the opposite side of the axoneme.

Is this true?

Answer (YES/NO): NO